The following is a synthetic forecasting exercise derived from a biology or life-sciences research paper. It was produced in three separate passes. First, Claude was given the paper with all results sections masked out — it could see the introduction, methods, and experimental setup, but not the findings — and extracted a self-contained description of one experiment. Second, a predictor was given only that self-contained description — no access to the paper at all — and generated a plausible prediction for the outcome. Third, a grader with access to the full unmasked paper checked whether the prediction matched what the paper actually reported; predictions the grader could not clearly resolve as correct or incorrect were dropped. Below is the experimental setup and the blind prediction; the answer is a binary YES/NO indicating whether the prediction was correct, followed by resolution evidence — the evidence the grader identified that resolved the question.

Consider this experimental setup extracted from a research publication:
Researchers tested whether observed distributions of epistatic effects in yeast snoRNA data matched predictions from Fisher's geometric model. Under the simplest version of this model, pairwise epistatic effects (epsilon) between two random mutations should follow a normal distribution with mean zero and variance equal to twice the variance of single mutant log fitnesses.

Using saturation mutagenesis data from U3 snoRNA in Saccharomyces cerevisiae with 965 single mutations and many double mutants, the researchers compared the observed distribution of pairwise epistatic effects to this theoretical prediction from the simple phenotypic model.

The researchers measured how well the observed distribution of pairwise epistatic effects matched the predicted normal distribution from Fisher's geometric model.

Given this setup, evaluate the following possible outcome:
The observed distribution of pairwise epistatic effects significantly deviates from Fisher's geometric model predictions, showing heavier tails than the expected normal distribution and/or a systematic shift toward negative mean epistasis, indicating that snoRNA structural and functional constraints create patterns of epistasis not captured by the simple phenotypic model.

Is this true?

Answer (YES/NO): NO